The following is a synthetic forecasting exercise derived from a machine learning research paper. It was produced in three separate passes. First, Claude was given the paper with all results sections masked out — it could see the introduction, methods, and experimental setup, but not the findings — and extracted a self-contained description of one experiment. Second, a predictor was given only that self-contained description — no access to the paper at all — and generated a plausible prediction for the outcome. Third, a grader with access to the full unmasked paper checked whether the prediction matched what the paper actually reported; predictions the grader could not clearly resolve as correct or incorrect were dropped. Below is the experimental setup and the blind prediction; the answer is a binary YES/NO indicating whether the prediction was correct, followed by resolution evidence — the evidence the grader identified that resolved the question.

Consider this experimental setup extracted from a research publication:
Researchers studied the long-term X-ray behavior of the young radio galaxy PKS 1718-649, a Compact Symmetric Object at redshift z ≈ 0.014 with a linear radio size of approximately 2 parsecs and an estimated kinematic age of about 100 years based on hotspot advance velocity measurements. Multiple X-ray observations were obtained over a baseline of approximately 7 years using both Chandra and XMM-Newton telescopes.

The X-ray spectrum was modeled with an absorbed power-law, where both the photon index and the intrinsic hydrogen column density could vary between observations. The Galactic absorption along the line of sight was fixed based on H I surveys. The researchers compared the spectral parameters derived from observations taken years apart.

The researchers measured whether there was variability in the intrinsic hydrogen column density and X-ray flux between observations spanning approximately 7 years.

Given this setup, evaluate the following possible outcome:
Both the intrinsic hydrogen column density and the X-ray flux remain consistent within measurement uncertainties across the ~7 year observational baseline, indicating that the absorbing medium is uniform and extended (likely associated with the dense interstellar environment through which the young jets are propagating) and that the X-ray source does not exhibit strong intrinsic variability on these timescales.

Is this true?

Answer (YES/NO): NO